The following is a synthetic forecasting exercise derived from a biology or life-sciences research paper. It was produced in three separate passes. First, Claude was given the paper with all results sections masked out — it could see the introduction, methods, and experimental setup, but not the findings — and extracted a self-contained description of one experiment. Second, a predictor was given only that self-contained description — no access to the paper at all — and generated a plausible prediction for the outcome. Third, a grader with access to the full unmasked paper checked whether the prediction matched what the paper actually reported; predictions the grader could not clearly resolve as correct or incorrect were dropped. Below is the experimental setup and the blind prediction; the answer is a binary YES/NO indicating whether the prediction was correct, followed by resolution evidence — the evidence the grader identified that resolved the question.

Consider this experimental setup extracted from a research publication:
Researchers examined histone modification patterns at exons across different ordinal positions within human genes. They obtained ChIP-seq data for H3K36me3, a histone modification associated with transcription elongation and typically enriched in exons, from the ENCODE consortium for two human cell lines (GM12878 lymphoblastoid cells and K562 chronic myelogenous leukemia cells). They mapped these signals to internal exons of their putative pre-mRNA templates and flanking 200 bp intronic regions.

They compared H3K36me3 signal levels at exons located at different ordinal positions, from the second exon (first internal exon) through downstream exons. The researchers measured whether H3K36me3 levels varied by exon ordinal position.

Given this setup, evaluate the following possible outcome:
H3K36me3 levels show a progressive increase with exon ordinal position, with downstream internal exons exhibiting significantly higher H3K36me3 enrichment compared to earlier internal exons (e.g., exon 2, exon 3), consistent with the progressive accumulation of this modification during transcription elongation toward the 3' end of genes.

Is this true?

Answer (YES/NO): YES